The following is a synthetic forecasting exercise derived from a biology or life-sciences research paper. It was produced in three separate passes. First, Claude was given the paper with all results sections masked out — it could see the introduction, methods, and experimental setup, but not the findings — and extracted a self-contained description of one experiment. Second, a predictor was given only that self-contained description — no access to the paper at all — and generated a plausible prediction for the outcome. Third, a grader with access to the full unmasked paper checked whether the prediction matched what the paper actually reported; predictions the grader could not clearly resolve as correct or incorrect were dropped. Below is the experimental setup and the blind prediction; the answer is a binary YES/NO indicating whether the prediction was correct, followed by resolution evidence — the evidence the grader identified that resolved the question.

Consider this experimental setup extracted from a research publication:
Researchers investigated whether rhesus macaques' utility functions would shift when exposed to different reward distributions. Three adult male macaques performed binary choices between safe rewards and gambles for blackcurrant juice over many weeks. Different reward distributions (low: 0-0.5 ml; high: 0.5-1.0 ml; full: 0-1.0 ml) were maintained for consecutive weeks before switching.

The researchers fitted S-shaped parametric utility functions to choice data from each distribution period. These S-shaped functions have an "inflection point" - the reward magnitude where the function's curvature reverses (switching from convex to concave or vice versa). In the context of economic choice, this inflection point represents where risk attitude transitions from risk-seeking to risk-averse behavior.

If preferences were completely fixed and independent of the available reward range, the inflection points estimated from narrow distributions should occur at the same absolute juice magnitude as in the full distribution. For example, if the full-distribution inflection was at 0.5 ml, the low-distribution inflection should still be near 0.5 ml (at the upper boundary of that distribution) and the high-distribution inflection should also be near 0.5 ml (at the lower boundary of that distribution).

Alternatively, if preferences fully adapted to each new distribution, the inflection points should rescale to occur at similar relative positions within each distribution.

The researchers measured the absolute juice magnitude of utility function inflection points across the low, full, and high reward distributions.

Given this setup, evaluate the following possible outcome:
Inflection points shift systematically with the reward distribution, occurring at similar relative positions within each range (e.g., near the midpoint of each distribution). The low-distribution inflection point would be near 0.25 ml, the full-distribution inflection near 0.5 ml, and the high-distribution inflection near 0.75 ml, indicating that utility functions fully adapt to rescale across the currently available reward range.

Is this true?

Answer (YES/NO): NO